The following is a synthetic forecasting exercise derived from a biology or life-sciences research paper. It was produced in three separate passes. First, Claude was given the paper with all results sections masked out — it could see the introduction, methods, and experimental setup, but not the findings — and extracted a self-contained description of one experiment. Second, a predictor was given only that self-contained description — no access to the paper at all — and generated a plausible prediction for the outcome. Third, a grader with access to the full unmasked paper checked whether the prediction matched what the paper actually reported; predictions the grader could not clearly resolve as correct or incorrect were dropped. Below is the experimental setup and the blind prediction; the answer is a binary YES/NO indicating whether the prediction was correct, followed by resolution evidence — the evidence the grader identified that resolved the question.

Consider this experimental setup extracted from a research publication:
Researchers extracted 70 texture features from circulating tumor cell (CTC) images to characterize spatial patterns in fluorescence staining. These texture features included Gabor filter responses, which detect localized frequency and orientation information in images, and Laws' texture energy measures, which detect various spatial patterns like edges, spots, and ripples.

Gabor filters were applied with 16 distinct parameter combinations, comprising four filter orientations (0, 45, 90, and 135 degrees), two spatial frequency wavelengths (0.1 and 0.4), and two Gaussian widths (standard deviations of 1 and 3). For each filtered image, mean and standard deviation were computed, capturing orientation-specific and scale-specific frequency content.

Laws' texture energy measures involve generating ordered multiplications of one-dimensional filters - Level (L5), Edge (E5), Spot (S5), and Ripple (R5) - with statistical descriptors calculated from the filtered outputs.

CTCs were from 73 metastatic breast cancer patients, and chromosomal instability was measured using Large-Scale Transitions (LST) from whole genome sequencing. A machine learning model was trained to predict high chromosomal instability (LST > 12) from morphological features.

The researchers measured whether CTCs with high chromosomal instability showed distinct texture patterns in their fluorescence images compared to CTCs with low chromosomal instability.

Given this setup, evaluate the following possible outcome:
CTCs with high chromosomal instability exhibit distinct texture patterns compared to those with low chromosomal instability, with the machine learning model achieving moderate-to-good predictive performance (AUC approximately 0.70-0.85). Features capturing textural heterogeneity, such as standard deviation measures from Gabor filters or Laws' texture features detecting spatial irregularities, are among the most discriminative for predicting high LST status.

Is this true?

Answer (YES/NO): NO